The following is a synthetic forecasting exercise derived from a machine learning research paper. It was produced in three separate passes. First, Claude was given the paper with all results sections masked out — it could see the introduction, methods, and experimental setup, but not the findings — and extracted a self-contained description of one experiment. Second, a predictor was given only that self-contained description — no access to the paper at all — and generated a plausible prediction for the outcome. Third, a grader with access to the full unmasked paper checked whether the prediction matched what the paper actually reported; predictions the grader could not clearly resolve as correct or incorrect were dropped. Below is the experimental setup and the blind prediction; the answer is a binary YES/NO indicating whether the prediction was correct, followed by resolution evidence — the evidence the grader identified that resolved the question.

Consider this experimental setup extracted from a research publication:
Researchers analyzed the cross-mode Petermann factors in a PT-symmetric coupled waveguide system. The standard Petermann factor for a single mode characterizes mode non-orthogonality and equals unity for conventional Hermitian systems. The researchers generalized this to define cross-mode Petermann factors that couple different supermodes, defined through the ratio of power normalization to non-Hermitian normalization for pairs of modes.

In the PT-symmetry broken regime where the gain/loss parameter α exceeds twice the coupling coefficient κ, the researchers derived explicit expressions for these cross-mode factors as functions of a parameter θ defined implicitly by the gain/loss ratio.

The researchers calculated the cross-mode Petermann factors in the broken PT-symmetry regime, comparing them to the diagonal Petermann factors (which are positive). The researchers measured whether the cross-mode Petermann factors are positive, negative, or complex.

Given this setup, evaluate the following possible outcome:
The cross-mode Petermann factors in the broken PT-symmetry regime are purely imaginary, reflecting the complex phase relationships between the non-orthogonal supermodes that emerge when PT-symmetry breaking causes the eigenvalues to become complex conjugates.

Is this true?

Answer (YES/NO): NO